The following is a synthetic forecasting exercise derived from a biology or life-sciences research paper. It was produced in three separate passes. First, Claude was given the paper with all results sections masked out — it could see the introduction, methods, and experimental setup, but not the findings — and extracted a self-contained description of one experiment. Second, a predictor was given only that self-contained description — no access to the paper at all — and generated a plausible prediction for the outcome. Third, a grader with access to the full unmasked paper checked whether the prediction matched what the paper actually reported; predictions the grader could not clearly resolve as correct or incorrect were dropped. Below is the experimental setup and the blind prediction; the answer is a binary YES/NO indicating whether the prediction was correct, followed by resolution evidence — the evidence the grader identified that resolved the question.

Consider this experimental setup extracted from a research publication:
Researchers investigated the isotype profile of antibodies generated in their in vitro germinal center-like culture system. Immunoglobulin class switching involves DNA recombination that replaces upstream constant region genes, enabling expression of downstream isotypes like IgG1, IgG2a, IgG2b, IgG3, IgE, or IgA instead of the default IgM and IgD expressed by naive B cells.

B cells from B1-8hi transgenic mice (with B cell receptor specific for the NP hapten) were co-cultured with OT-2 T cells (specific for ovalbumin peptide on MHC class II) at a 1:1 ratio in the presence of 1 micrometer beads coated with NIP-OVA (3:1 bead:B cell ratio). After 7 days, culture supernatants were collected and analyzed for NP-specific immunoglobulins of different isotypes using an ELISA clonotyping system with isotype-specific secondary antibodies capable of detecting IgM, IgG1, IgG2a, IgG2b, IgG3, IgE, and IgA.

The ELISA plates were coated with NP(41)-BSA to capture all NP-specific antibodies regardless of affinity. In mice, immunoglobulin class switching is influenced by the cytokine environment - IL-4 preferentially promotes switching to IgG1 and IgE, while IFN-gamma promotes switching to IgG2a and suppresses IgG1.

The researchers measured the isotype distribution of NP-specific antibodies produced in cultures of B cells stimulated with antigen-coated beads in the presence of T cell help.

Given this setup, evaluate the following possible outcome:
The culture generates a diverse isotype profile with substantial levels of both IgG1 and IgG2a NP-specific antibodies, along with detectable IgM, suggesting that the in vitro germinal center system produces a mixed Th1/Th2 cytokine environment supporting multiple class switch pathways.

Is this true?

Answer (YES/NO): YES